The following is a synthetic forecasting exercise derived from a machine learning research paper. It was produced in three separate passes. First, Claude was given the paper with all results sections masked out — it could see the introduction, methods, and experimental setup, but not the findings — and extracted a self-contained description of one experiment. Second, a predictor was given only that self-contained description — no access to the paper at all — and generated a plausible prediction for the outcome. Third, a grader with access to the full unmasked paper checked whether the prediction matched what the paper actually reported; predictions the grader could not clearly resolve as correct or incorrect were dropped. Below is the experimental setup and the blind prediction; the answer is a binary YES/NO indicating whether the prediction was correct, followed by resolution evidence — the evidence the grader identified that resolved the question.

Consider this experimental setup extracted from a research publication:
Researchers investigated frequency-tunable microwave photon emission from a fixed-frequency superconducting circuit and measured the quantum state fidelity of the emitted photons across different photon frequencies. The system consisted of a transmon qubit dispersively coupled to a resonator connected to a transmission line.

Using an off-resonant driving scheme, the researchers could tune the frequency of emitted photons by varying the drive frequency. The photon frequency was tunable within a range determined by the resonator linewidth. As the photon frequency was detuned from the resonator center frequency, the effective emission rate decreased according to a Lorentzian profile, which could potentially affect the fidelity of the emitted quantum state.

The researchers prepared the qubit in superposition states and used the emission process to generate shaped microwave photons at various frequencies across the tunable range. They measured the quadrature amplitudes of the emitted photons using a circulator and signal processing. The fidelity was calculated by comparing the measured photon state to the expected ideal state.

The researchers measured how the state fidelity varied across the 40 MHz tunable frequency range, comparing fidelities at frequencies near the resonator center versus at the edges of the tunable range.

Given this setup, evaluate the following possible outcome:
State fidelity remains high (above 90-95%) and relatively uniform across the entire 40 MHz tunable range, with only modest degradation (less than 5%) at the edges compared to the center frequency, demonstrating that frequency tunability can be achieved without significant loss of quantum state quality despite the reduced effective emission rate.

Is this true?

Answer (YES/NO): YES